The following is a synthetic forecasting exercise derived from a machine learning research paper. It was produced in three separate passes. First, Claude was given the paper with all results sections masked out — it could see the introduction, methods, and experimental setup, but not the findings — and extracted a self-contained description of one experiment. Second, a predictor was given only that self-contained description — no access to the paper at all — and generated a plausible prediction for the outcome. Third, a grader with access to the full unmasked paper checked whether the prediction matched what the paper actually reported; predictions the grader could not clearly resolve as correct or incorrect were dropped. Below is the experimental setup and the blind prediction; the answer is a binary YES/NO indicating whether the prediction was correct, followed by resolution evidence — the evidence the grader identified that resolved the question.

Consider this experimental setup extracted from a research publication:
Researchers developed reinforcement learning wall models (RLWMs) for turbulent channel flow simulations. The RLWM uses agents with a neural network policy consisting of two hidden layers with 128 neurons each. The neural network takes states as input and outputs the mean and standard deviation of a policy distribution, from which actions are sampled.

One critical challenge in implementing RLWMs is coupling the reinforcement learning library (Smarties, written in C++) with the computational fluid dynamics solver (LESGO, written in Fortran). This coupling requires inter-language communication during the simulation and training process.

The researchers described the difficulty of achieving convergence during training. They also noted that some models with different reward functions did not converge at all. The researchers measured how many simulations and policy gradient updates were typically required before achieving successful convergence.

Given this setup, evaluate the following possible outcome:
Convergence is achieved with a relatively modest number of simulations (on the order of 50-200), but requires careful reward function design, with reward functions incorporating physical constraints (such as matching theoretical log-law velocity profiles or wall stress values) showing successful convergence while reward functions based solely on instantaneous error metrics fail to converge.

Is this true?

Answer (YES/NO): NO